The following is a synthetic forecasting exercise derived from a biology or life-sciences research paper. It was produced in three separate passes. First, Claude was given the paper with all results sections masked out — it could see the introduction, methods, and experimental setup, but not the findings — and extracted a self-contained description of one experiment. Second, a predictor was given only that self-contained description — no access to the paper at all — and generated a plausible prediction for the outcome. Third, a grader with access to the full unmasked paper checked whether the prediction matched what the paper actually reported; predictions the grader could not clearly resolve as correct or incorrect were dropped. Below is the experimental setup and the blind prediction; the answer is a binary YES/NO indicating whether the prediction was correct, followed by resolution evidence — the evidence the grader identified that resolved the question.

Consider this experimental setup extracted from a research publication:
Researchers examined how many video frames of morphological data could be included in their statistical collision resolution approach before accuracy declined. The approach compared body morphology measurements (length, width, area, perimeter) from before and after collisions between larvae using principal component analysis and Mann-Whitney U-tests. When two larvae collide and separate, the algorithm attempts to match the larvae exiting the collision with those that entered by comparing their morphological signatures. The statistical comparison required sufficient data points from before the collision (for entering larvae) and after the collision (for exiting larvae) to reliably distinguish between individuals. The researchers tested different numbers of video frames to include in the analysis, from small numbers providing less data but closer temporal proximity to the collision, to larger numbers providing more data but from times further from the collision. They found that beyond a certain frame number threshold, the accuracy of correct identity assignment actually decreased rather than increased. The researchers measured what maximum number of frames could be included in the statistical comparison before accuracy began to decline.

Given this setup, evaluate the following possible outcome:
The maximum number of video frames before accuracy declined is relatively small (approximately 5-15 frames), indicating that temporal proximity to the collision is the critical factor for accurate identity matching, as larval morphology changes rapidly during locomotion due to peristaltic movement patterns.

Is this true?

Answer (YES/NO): NO